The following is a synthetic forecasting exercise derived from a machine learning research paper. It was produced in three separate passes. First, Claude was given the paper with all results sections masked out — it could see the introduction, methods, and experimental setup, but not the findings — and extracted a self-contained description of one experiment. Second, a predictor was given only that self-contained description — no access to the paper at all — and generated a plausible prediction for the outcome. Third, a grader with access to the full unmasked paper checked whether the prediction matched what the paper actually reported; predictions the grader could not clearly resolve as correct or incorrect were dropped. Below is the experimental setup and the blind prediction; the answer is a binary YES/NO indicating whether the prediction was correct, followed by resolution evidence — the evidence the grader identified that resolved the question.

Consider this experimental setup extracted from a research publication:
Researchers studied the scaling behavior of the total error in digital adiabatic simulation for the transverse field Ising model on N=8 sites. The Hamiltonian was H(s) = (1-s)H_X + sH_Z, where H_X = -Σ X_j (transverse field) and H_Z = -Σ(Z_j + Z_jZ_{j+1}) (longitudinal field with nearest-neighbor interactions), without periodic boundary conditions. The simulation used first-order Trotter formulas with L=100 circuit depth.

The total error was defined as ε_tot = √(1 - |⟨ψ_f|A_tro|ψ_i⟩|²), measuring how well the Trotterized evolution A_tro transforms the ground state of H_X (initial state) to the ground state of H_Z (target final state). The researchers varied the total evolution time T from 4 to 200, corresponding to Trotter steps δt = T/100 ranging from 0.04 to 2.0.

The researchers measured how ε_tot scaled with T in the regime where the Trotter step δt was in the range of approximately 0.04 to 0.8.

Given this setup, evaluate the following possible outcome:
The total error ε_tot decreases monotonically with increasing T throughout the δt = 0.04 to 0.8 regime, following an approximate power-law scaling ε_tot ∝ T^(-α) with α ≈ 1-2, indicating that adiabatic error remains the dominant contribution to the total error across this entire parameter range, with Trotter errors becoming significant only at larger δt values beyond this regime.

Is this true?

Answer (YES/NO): YES